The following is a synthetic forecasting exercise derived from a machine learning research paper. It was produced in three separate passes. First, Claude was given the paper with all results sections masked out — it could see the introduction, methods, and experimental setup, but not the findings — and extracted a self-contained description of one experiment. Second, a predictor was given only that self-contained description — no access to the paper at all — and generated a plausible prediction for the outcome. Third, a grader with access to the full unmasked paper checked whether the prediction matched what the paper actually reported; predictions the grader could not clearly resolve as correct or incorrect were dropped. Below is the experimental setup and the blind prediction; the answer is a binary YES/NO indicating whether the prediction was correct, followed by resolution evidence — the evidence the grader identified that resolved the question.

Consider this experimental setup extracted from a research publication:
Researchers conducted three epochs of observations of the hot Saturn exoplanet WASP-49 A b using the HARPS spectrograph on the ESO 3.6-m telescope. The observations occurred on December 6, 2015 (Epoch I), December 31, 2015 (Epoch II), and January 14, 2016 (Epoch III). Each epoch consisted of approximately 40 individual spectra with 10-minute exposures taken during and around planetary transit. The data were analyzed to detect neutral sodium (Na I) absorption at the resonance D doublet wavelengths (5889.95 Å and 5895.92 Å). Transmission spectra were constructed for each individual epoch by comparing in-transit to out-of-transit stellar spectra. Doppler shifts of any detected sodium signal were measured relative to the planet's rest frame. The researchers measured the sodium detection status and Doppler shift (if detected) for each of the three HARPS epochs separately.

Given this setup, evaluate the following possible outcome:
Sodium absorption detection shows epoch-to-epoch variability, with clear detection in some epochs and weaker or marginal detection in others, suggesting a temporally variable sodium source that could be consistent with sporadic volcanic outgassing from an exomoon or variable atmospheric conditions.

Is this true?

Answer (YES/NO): YES